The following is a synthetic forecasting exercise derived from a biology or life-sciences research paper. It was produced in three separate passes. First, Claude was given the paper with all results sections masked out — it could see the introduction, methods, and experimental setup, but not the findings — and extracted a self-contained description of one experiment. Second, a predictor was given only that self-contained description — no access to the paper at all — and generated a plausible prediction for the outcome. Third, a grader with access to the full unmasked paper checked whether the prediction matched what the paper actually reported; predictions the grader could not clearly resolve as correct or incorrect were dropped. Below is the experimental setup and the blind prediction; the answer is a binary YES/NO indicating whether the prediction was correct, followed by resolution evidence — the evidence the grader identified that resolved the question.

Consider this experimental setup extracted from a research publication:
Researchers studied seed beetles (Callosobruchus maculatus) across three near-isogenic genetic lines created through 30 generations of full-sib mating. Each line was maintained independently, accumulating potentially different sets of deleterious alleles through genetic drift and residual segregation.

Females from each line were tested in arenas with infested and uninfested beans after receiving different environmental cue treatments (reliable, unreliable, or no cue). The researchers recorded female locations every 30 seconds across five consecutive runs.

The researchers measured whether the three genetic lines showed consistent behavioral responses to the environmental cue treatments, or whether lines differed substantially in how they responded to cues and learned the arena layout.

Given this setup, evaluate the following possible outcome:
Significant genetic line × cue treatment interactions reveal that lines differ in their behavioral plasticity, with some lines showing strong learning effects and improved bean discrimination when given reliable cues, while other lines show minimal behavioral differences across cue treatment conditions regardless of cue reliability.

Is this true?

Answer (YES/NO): NO